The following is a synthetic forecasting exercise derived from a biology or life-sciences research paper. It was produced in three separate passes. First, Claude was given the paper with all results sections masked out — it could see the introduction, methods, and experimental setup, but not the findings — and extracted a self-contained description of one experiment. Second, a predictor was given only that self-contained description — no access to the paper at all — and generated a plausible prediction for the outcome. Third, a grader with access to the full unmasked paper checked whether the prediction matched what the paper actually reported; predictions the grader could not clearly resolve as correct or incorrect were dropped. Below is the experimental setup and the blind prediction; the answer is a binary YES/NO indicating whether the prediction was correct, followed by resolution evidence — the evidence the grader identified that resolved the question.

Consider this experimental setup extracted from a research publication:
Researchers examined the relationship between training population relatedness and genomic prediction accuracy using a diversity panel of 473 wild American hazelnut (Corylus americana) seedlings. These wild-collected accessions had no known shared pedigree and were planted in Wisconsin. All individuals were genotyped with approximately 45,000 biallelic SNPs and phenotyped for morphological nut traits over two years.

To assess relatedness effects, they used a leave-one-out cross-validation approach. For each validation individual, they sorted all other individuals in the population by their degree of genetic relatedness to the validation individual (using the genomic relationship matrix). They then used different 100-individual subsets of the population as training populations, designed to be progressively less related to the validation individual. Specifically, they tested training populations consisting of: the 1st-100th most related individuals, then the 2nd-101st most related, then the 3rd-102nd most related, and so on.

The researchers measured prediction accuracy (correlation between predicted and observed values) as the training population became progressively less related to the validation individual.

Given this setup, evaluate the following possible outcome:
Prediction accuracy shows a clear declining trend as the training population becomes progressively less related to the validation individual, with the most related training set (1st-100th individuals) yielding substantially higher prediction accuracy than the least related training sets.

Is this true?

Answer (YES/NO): YES